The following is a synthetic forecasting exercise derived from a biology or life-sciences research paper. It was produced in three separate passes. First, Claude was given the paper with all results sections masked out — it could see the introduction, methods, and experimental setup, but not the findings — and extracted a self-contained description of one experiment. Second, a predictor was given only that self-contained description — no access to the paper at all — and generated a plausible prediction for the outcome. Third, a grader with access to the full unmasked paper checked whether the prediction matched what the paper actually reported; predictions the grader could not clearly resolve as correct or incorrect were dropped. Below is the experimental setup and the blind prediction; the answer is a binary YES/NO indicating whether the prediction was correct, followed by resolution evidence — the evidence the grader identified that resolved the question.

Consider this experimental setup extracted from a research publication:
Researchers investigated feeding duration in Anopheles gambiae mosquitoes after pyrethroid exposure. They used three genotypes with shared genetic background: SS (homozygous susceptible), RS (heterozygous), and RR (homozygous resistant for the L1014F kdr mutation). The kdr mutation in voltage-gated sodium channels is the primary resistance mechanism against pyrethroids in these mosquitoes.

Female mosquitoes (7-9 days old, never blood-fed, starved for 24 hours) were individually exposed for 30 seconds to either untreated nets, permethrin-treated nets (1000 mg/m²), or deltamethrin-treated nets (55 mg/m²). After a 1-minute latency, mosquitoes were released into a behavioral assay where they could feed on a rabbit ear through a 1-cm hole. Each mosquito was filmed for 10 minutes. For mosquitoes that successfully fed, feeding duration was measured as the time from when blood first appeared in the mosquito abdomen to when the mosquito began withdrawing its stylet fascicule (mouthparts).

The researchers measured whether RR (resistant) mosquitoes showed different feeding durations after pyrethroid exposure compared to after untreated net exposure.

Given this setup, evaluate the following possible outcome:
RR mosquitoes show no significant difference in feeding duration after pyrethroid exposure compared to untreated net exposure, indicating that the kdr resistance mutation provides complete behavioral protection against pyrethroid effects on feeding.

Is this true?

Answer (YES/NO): NO